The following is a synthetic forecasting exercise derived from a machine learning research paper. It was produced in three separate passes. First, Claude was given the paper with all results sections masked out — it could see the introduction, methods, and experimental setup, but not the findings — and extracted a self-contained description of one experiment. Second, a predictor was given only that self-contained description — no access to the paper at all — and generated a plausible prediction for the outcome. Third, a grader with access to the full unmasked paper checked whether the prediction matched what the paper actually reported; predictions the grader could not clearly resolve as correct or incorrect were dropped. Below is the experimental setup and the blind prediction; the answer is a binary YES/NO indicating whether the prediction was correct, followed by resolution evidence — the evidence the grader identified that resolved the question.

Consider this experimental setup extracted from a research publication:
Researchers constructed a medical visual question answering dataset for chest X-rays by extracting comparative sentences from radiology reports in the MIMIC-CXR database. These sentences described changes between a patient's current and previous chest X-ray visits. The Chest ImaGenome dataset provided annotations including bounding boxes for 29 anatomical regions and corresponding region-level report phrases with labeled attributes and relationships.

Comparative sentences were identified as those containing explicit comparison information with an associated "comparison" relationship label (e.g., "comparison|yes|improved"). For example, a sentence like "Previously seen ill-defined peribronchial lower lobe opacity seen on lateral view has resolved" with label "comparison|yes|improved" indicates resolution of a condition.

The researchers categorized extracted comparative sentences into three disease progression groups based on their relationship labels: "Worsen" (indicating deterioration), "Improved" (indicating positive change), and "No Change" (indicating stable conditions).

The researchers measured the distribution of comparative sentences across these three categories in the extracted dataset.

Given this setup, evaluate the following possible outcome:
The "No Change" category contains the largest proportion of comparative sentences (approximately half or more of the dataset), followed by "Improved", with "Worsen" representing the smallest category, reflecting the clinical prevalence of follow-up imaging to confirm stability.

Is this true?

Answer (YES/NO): NO